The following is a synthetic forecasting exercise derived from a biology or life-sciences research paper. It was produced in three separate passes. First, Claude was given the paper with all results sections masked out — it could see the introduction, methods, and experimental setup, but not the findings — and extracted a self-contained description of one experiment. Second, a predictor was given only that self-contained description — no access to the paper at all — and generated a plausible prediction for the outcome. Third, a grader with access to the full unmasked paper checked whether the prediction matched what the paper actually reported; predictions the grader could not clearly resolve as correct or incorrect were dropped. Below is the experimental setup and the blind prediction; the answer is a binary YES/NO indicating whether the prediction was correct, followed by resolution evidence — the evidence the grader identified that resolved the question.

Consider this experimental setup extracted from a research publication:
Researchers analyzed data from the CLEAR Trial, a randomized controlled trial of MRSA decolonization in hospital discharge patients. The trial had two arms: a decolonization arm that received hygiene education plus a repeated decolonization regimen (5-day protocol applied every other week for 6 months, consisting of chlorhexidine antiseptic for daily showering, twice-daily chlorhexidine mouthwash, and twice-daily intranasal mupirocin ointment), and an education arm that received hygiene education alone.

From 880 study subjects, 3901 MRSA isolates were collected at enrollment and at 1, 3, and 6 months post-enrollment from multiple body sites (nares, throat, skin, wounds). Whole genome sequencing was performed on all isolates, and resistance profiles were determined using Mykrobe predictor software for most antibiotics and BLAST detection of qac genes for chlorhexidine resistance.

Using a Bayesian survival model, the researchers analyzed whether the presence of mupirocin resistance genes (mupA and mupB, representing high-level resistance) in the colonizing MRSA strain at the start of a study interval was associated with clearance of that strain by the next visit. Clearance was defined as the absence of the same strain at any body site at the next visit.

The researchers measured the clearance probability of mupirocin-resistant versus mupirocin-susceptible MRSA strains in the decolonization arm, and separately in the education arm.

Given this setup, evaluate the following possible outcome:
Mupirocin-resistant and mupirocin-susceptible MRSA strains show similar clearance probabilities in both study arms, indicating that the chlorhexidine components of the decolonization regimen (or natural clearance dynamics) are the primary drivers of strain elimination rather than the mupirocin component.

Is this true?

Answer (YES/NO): NO